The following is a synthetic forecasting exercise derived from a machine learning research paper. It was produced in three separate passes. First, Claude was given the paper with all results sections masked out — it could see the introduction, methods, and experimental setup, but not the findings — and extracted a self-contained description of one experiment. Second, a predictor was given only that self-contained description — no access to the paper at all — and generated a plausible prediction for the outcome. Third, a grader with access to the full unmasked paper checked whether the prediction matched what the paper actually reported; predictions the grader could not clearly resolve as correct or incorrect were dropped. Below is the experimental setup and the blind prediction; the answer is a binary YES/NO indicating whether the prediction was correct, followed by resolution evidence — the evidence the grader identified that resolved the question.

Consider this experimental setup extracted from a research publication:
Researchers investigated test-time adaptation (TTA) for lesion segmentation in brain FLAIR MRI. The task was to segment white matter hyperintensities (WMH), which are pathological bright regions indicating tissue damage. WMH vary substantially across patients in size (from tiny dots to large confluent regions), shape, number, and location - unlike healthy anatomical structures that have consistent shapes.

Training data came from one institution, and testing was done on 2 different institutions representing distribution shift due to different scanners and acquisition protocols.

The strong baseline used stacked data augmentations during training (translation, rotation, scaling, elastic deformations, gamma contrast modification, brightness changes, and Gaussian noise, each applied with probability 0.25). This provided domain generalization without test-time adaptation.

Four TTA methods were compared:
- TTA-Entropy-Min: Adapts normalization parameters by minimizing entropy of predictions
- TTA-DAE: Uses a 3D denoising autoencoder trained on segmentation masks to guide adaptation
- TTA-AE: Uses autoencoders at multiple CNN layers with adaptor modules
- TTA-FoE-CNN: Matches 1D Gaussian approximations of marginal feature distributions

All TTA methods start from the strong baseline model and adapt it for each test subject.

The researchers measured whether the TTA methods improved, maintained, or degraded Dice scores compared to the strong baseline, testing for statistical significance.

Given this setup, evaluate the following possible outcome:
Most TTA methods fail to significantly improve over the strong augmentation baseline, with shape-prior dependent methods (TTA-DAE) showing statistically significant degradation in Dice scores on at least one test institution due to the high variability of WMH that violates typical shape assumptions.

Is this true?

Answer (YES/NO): NO